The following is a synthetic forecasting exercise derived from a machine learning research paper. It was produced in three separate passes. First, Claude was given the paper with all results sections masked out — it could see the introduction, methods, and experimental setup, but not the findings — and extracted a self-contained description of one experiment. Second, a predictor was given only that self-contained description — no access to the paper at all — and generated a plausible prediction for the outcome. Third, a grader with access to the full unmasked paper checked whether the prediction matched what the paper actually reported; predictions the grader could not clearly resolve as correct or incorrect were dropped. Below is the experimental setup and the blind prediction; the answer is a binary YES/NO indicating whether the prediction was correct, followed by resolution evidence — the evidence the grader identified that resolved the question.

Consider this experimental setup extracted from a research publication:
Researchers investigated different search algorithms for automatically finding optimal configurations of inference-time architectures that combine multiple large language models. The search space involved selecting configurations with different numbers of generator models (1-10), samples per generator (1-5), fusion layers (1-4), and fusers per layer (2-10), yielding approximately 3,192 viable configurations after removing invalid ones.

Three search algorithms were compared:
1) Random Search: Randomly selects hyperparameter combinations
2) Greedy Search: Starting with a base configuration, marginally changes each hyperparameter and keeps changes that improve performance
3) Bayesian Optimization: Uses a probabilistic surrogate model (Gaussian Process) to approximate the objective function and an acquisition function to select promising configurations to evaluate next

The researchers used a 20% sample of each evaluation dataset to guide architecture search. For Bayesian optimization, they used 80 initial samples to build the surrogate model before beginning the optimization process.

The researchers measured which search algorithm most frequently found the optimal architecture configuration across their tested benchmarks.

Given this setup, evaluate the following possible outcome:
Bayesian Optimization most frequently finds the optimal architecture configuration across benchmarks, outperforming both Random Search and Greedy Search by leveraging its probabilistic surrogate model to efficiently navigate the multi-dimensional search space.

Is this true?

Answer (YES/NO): YES